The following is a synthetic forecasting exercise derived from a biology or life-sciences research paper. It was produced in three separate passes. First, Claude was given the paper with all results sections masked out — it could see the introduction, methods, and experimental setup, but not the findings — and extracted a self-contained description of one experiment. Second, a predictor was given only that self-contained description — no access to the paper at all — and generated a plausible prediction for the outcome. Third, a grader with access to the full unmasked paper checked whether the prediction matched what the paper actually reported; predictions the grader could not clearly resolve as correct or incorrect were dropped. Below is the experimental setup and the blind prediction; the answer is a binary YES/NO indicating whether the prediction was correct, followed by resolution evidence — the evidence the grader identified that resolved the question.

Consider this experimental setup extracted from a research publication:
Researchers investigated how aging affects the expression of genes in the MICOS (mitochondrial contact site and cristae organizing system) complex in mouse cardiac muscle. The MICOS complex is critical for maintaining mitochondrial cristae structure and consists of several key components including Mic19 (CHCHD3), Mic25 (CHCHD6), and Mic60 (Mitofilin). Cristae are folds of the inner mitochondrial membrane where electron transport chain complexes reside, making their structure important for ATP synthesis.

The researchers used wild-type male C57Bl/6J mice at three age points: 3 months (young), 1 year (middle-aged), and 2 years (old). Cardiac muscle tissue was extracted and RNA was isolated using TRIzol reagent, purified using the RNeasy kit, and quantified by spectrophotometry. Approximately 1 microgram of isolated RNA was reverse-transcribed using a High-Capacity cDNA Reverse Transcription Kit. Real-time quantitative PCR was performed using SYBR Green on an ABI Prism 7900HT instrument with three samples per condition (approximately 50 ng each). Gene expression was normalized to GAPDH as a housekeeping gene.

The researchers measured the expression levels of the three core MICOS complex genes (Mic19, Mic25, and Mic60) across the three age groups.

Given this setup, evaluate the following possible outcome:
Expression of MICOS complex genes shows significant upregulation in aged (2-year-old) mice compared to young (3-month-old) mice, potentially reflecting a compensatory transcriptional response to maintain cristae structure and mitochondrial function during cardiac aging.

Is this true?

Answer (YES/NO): NO